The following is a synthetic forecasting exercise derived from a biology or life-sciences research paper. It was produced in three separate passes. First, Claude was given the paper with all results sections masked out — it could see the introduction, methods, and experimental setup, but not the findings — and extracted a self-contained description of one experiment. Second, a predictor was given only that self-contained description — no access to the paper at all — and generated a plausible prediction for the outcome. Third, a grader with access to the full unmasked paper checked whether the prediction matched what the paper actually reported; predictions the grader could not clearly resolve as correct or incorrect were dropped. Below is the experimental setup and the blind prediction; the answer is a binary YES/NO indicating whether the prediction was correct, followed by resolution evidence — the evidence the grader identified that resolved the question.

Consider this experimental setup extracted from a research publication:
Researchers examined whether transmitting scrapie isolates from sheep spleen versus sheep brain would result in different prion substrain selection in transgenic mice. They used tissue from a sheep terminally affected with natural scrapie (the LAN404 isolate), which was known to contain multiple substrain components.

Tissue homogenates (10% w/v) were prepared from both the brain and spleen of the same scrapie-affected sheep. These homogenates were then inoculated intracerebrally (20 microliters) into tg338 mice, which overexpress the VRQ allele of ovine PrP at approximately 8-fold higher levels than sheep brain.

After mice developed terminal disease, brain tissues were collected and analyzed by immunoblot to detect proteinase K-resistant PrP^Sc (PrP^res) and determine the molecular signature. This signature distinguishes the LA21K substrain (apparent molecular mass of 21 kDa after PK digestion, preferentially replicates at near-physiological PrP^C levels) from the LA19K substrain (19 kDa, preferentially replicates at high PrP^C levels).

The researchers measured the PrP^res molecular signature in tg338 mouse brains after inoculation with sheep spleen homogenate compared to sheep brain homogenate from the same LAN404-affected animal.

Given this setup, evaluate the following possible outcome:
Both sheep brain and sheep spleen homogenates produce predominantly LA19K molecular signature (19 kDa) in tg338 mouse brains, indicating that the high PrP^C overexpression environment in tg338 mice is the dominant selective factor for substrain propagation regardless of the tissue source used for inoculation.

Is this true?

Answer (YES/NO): NO